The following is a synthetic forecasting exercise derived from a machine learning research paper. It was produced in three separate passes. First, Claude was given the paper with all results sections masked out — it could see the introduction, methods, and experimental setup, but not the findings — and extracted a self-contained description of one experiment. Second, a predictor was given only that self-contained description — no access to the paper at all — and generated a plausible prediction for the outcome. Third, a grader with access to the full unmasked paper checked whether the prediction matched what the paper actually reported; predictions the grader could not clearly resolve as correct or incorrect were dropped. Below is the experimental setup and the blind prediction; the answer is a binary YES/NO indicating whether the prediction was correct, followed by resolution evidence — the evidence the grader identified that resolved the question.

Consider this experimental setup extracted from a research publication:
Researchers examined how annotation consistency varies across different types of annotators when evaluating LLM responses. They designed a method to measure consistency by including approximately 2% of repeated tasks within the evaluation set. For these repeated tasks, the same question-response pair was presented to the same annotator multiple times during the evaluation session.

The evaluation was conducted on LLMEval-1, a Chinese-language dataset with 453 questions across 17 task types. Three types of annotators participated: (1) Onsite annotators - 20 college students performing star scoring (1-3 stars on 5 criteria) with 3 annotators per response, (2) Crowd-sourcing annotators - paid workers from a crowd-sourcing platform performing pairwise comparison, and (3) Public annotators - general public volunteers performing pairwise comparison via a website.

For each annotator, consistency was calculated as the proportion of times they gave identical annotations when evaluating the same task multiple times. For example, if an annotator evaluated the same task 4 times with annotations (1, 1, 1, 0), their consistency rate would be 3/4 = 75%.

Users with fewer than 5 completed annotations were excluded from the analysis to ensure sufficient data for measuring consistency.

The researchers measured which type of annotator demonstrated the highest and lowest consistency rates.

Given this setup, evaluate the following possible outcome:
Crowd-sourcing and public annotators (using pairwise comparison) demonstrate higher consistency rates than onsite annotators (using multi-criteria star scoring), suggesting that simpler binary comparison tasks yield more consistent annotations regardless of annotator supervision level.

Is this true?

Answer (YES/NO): NO